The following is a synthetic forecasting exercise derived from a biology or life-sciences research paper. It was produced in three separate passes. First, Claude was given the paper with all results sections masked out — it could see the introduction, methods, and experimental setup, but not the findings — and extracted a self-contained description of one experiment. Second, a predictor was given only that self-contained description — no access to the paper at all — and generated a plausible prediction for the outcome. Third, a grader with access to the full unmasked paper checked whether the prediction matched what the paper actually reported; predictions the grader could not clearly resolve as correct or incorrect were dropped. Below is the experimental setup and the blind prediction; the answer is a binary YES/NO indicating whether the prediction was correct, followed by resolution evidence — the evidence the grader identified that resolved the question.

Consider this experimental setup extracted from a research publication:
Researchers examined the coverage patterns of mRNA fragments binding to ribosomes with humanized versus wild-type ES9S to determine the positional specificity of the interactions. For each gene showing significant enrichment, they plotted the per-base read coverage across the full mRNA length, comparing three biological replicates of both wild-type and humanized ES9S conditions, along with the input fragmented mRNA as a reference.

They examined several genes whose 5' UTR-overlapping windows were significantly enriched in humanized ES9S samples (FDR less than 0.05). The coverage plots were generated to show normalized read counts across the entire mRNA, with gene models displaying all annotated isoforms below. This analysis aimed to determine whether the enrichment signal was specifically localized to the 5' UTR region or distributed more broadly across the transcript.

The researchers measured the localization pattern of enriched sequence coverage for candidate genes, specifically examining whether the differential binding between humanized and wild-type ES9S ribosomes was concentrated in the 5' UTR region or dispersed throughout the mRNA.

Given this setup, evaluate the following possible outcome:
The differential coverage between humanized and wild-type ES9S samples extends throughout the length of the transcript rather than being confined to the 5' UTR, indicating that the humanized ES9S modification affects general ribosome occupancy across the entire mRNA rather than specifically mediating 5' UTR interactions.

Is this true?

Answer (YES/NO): NO